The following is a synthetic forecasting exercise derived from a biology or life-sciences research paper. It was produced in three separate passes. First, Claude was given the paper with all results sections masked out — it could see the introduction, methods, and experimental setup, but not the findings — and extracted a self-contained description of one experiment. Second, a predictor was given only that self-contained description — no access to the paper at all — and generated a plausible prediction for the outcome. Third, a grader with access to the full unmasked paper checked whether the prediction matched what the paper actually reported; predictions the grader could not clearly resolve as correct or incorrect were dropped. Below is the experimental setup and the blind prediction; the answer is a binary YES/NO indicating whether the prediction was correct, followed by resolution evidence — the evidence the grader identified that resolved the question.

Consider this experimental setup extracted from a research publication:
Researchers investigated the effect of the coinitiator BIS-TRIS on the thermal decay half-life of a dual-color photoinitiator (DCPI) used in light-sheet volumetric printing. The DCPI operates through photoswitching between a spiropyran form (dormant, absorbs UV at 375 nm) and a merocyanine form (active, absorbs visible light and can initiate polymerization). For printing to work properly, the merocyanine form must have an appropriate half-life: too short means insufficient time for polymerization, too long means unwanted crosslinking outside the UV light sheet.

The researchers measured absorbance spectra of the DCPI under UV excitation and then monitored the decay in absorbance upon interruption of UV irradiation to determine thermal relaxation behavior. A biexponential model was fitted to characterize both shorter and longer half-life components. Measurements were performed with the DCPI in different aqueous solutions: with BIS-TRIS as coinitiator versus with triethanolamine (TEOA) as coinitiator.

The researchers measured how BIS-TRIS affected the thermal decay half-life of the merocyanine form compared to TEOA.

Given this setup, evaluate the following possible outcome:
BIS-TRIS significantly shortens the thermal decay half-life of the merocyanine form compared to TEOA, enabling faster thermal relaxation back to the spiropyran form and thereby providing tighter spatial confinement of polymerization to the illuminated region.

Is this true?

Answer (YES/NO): NO